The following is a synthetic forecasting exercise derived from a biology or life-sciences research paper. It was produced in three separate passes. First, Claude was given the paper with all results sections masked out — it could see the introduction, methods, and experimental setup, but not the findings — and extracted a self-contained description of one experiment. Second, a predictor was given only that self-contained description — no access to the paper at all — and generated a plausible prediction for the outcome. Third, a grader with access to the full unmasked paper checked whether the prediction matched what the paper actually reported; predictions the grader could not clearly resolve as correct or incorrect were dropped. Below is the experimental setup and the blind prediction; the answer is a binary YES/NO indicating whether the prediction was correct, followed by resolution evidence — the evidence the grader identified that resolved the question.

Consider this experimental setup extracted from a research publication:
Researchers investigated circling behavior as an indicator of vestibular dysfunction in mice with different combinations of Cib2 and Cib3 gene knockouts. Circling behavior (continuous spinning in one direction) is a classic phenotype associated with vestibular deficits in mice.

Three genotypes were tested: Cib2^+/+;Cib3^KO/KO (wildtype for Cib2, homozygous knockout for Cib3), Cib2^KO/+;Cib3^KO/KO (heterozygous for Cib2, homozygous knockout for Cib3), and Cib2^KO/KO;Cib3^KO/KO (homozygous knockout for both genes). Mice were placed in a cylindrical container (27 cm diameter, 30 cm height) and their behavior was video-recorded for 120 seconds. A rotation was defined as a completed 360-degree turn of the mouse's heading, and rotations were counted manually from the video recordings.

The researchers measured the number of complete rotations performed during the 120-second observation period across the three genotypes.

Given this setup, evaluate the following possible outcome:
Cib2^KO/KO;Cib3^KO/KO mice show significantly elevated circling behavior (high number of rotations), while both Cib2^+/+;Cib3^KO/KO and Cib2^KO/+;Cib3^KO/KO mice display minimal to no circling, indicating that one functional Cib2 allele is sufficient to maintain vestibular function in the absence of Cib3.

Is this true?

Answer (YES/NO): YES